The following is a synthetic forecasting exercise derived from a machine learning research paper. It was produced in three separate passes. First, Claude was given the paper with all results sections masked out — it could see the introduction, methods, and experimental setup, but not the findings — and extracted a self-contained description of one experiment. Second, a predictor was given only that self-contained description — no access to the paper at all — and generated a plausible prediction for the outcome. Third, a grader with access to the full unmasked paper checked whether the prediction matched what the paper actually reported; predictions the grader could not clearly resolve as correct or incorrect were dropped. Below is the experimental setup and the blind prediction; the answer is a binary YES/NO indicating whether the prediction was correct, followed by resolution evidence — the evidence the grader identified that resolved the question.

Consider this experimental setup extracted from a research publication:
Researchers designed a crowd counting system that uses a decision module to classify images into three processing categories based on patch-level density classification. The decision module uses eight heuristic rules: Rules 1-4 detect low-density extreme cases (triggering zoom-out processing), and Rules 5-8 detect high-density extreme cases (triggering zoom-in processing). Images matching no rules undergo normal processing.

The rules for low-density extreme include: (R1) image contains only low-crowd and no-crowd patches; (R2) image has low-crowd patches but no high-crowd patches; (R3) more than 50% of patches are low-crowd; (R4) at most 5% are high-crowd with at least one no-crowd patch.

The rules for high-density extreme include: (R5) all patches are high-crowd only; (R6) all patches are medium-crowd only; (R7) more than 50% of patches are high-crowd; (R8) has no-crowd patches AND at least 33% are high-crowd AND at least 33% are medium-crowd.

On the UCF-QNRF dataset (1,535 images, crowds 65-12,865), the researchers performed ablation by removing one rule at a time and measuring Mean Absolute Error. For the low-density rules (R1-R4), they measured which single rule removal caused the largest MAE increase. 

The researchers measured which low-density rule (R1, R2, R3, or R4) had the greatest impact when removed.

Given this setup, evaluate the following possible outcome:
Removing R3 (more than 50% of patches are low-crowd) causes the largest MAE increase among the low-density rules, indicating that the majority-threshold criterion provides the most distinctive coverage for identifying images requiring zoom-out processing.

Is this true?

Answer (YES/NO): NO